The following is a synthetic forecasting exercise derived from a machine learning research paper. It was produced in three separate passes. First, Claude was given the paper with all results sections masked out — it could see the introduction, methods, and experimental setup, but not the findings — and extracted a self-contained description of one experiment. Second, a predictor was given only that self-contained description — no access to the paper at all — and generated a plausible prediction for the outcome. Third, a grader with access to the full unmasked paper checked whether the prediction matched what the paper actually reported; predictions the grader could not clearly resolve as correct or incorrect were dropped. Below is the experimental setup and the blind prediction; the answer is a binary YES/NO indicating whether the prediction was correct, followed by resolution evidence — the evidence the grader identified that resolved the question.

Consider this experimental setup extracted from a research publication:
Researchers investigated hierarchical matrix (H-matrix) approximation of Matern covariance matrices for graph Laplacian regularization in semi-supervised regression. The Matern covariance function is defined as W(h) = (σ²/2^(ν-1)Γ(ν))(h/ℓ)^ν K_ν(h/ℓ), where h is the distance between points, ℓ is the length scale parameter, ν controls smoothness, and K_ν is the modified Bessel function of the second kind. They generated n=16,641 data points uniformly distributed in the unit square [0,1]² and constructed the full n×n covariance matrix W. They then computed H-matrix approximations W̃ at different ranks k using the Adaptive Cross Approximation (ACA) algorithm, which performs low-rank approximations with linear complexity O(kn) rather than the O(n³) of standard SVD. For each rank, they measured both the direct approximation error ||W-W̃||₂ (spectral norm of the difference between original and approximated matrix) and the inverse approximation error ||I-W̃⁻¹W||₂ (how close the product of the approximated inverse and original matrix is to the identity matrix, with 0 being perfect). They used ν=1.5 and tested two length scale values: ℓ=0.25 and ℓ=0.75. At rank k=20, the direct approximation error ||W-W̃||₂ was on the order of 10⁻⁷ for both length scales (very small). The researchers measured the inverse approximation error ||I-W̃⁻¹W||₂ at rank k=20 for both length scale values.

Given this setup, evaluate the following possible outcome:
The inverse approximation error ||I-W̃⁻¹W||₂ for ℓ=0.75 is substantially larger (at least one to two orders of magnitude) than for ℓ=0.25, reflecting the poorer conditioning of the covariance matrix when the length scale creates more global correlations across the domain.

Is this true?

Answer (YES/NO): YES